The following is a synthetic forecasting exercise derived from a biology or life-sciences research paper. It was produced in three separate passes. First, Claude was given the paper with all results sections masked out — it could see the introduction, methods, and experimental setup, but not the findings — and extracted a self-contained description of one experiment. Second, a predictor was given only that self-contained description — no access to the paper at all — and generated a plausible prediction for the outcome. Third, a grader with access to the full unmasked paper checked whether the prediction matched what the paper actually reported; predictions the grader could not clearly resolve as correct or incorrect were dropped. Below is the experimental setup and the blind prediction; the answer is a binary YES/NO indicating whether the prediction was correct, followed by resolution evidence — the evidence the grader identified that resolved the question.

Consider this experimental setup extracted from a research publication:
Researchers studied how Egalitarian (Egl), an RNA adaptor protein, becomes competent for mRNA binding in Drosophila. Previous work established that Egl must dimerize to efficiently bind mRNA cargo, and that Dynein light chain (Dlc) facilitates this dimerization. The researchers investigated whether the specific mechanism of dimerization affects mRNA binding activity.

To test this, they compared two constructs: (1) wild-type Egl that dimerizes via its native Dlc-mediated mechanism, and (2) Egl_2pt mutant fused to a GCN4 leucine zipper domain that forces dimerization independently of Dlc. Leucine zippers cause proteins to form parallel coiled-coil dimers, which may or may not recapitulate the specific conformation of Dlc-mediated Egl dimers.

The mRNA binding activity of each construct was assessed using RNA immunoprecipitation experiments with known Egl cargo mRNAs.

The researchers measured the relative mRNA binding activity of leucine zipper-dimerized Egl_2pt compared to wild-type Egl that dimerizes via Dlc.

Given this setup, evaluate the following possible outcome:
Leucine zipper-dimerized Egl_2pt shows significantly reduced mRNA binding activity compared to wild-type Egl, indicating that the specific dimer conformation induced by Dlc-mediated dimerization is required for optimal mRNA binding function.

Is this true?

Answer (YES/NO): YES